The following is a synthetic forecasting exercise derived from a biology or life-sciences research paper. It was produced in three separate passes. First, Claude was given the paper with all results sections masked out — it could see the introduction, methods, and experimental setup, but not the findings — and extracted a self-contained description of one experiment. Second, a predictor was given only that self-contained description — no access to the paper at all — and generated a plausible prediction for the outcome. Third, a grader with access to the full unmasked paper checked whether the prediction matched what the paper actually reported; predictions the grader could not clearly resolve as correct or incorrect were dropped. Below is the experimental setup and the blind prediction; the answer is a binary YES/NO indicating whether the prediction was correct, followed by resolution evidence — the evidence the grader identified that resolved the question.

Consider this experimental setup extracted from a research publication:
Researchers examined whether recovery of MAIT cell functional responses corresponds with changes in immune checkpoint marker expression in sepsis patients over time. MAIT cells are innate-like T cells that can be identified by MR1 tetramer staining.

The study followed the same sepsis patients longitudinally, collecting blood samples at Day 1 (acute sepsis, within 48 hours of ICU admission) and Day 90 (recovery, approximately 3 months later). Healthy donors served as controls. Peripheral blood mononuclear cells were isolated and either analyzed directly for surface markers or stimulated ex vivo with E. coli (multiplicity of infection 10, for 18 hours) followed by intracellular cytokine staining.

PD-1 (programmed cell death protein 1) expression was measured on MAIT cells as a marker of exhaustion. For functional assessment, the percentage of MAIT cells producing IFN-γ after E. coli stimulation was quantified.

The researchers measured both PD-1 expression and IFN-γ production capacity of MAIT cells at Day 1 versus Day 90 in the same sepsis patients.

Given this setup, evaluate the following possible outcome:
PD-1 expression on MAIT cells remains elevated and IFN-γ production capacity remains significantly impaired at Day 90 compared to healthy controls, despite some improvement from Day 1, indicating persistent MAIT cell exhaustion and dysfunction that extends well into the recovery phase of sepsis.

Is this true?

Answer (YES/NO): NO